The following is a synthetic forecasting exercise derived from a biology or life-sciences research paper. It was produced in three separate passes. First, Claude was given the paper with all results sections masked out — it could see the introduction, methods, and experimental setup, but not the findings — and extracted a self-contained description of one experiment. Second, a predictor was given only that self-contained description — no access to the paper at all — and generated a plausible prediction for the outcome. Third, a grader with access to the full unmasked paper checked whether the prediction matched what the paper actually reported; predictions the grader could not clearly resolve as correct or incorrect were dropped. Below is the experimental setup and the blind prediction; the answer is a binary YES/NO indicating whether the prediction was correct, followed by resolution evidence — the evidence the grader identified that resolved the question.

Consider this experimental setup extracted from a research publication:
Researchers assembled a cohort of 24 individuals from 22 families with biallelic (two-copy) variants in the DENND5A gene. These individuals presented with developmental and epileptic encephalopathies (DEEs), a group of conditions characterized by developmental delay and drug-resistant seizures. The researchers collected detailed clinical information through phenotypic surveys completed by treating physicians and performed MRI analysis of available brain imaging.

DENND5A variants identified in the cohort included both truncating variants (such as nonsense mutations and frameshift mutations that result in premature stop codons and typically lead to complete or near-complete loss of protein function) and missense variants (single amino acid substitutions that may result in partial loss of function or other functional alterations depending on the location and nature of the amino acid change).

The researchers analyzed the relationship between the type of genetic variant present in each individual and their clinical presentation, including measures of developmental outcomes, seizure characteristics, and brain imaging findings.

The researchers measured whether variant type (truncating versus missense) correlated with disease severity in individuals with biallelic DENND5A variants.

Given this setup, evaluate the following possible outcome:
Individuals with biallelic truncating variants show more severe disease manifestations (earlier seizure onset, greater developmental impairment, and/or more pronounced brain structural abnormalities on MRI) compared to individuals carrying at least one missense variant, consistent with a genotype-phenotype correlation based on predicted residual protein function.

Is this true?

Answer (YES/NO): YES